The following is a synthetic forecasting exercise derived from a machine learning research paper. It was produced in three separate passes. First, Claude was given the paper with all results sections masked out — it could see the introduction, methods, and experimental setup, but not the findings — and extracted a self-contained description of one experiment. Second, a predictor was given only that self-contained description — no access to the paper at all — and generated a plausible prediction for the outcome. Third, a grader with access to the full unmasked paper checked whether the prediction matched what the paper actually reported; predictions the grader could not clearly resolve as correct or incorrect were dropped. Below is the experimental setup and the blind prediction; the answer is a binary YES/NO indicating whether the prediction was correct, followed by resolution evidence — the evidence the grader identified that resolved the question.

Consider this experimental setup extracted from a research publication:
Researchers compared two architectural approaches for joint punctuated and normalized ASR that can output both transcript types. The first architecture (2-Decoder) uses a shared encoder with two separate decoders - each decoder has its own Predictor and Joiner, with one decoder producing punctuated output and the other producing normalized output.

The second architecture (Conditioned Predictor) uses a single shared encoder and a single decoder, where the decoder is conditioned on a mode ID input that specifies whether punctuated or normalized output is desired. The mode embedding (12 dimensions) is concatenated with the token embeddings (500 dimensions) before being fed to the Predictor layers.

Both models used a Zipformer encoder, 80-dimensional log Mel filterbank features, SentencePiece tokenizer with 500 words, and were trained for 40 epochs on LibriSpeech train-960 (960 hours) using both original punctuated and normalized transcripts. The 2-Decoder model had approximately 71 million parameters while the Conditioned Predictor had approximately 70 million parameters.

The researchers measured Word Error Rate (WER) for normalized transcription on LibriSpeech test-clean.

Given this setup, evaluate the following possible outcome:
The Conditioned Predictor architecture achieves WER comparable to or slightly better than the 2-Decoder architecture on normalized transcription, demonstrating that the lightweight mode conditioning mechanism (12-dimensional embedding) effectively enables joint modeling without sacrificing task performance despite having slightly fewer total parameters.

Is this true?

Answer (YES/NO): NO